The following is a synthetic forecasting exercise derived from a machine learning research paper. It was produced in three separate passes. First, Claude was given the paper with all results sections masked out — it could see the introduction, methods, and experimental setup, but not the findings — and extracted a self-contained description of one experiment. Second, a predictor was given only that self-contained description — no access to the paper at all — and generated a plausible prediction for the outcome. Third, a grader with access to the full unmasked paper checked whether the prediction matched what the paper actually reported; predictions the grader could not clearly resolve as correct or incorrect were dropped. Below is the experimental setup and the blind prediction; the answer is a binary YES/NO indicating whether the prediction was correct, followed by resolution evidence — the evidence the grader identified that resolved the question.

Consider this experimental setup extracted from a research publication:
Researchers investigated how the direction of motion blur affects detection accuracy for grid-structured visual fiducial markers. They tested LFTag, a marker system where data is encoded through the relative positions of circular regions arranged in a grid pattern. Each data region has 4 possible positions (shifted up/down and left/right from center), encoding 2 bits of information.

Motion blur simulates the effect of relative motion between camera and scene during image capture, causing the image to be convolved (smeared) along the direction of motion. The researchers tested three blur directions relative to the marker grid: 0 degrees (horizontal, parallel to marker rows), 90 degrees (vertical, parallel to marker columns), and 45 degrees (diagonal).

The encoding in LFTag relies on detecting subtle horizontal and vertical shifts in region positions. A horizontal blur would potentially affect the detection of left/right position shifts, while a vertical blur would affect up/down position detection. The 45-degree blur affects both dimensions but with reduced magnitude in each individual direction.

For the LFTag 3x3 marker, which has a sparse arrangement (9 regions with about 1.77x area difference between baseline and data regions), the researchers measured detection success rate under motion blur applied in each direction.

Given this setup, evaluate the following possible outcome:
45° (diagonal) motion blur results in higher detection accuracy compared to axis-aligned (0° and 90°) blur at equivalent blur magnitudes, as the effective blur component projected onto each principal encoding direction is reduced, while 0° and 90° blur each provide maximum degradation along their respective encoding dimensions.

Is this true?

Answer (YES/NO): YES